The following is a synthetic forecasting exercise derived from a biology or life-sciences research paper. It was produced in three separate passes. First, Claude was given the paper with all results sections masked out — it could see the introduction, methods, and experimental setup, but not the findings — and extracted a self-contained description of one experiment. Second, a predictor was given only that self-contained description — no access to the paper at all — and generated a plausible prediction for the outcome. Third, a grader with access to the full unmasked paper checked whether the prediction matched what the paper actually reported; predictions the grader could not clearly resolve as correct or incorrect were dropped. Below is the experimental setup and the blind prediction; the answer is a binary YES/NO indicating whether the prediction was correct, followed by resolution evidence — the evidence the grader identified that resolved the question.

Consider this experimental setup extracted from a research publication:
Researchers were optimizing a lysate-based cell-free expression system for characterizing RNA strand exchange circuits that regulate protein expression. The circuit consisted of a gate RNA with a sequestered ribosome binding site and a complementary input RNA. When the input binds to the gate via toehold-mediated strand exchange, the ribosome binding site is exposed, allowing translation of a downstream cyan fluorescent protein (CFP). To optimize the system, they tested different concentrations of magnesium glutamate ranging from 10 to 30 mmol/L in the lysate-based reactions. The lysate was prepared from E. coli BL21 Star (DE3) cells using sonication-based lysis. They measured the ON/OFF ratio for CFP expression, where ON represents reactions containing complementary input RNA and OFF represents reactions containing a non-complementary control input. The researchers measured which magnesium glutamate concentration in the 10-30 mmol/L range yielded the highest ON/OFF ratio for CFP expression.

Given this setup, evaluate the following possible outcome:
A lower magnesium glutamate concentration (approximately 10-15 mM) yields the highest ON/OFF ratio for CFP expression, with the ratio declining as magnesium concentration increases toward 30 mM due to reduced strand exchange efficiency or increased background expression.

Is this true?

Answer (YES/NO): NO